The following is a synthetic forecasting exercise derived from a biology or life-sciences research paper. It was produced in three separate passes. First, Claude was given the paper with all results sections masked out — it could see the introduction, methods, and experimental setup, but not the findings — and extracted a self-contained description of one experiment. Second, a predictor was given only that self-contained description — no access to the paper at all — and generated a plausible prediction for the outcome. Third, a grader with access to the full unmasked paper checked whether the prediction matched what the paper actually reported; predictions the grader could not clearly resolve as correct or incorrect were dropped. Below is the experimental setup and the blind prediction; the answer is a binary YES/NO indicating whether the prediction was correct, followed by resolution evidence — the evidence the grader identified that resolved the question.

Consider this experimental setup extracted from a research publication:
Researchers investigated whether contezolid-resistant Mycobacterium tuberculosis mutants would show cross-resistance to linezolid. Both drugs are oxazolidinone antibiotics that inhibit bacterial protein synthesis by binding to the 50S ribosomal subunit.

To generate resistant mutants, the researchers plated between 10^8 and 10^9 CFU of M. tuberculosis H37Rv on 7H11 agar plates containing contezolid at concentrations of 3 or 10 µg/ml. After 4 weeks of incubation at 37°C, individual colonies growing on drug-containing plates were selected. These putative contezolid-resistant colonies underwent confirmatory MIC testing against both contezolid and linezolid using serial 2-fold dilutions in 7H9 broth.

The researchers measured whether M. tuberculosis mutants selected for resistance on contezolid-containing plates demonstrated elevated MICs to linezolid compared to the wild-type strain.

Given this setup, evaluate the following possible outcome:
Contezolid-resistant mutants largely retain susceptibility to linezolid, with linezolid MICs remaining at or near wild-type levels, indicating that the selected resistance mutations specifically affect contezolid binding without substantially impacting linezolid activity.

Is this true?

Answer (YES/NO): YES